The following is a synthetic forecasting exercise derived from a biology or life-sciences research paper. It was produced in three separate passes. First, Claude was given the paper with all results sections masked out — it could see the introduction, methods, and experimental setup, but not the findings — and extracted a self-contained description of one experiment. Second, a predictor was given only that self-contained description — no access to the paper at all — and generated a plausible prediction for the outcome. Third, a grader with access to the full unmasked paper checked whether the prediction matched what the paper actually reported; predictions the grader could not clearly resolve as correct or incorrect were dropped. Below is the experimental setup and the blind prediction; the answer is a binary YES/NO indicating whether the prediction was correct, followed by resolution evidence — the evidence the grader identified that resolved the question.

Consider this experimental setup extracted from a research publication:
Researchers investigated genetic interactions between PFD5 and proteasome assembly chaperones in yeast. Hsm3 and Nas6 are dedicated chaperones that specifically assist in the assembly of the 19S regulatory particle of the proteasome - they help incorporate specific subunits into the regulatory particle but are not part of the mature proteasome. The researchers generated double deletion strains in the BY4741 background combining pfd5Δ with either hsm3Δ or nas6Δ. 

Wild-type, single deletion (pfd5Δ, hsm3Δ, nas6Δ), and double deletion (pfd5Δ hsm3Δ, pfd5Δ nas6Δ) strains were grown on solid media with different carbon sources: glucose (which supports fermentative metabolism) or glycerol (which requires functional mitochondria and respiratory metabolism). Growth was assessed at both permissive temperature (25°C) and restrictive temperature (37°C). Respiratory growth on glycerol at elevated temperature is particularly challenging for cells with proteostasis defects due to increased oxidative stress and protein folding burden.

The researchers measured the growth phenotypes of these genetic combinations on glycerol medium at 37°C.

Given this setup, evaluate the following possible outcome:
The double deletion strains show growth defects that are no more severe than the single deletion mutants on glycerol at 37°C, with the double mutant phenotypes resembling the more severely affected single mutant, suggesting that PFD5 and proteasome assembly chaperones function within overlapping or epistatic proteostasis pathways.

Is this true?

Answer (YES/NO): NO